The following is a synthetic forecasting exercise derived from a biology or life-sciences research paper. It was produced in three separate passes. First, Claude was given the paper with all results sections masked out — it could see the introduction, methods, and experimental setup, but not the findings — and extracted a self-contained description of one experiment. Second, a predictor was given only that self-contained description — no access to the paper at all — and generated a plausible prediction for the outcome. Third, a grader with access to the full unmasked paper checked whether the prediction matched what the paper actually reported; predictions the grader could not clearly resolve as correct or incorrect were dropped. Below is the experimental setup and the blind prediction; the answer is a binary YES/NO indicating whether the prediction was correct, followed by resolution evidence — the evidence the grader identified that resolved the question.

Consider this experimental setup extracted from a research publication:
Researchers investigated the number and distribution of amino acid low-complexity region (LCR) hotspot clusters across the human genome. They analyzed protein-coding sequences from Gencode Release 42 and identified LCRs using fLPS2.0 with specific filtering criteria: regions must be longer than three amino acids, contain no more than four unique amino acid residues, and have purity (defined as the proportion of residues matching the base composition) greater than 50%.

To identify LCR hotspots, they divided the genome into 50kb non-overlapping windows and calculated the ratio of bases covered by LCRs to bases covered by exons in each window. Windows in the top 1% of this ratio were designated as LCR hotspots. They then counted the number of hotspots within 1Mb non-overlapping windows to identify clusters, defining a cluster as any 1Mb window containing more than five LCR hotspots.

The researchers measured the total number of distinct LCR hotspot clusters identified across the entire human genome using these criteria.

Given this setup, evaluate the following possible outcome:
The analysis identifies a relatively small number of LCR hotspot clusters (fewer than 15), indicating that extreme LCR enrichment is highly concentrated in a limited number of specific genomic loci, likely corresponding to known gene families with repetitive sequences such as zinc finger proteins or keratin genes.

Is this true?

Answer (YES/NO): YES